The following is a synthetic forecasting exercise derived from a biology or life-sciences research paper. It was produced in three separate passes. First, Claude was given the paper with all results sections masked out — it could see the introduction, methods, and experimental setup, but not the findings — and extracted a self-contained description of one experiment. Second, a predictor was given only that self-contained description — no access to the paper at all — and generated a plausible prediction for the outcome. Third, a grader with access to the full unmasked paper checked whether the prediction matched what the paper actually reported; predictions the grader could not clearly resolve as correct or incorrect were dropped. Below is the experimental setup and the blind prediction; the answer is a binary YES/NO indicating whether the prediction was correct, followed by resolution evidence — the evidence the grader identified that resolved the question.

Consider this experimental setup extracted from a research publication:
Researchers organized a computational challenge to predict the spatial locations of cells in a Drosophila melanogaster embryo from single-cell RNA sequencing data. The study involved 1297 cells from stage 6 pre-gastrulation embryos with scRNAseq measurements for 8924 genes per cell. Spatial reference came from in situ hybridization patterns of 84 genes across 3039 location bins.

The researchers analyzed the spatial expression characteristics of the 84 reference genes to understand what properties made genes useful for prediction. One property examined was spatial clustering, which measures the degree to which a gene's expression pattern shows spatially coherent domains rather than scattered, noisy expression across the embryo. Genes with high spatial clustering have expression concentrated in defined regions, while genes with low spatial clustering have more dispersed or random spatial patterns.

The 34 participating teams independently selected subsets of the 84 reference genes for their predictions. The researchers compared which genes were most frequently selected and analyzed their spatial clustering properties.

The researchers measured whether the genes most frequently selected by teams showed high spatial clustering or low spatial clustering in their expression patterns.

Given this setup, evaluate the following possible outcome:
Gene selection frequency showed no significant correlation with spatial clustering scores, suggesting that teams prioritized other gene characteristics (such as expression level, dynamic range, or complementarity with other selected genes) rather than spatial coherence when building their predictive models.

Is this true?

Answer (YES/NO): NO